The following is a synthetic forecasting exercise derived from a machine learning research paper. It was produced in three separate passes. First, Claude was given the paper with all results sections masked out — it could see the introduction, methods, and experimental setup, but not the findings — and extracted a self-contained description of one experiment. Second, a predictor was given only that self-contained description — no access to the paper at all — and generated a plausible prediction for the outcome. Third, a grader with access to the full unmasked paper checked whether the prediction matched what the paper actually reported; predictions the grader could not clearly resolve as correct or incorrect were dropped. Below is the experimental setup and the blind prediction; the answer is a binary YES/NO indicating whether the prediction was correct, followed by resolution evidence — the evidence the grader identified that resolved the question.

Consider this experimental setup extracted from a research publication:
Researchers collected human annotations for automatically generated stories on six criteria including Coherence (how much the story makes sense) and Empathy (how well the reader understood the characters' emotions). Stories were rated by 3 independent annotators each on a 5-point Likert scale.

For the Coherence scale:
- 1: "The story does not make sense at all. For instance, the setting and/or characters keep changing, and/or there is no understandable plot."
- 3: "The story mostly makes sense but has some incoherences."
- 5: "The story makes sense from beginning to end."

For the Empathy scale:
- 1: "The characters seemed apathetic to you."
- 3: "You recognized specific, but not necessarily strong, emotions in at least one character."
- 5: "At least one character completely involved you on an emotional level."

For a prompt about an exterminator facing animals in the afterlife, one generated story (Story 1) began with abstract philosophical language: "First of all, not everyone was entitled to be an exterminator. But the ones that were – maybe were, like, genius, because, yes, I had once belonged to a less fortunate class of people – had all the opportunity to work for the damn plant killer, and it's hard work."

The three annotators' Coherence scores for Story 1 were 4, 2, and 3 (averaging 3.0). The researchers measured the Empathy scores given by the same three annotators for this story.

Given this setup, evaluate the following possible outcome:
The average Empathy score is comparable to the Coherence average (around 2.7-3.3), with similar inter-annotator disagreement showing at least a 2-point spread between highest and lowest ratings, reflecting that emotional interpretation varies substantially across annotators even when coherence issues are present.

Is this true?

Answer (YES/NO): NO